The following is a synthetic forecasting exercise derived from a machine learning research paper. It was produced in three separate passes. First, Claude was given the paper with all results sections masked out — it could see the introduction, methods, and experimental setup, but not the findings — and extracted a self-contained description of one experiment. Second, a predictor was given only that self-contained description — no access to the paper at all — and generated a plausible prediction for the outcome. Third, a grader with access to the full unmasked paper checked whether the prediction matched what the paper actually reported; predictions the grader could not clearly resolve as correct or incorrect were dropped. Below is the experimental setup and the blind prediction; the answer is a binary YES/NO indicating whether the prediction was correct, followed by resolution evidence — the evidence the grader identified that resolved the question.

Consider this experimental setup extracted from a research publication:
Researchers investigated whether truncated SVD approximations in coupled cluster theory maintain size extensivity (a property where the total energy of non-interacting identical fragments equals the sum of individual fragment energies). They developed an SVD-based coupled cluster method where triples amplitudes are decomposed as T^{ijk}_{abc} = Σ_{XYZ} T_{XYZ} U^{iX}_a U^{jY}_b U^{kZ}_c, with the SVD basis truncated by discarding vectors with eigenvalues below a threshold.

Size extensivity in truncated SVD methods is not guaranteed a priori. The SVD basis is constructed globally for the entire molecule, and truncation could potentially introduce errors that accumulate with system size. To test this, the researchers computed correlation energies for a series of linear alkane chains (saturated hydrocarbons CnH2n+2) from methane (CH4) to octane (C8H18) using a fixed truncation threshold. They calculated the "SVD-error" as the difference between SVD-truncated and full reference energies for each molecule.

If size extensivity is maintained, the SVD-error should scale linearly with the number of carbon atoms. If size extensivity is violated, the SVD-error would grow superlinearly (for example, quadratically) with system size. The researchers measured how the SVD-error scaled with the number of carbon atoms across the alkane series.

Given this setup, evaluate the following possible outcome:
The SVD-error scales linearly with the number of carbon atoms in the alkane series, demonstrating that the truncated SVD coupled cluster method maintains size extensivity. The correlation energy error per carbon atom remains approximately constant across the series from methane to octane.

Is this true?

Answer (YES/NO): YES